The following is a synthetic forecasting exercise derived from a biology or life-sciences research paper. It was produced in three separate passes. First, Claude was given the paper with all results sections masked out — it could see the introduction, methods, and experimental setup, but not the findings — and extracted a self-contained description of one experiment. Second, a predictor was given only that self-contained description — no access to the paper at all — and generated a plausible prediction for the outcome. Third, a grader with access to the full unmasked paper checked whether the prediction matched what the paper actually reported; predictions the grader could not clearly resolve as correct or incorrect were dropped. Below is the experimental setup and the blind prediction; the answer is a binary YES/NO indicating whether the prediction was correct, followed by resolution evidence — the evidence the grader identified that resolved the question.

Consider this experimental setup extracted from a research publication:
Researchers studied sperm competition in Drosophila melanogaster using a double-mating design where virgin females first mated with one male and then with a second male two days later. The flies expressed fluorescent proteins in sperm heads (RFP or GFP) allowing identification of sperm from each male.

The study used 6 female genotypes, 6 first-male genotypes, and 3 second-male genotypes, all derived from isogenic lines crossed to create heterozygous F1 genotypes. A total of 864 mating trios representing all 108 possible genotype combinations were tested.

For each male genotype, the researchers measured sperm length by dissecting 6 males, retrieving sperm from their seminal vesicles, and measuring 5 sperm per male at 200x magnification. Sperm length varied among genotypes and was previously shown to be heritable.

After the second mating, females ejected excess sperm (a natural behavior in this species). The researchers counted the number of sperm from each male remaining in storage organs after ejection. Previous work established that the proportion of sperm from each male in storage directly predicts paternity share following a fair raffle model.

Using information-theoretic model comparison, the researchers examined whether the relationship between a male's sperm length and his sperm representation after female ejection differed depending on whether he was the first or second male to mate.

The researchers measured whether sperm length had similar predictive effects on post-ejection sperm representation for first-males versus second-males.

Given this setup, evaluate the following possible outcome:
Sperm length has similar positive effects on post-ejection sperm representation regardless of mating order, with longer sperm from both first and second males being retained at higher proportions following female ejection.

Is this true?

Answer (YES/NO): NO